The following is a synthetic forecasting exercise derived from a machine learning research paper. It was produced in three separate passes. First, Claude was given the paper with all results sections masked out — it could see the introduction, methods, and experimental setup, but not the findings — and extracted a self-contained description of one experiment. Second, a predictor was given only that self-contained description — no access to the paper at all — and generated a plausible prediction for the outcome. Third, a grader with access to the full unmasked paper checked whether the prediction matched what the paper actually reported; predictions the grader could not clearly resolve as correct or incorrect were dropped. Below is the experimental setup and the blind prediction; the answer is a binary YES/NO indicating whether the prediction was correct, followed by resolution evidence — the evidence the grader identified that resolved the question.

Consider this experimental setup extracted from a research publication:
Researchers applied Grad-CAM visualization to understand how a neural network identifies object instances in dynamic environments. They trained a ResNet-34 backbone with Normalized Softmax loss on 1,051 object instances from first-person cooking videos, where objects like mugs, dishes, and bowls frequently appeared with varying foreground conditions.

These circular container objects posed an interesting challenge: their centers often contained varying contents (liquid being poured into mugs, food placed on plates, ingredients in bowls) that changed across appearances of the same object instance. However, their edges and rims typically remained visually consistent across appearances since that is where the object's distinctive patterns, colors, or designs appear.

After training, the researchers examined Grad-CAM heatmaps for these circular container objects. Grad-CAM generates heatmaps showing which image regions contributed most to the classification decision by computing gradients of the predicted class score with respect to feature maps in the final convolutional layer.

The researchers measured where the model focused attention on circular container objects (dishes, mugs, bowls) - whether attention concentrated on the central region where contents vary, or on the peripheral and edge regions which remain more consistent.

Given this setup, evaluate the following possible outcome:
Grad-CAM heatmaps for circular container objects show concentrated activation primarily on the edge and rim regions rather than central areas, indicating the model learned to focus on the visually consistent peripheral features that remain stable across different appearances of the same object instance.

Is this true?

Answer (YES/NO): YES